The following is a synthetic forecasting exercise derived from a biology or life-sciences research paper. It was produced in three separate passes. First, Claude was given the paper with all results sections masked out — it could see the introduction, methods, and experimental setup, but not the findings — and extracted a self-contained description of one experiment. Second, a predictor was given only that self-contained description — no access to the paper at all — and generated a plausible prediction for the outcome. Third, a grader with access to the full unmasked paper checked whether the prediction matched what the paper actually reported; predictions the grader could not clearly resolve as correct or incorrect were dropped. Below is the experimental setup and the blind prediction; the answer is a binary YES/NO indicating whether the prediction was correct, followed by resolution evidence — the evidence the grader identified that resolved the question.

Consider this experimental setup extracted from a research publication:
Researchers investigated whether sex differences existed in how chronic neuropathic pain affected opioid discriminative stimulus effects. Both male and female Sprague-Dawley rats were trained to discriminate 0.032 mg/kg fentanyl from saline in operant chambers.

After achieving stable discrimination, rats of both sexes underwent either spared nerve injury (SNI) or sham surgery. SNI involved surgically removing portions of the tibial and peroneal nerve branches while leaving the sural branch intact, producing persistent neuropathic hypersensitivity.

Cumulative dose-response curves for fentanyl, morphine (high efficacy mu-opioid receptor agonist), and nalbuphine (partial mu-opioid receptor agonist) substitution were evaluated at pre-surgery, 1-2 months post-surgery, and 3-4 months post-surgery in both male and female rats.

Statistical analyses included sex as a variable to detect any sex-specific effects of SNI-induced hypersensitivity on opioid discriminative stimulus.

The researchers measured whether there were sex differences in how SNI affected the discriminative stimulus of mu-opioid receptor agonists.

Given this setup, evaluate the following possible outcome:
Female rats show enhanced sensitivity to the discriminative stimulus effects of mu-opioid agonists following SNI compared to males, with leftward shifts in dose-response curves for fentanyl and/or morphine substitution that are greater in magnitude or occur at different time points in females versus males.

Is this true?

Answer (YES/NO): NO